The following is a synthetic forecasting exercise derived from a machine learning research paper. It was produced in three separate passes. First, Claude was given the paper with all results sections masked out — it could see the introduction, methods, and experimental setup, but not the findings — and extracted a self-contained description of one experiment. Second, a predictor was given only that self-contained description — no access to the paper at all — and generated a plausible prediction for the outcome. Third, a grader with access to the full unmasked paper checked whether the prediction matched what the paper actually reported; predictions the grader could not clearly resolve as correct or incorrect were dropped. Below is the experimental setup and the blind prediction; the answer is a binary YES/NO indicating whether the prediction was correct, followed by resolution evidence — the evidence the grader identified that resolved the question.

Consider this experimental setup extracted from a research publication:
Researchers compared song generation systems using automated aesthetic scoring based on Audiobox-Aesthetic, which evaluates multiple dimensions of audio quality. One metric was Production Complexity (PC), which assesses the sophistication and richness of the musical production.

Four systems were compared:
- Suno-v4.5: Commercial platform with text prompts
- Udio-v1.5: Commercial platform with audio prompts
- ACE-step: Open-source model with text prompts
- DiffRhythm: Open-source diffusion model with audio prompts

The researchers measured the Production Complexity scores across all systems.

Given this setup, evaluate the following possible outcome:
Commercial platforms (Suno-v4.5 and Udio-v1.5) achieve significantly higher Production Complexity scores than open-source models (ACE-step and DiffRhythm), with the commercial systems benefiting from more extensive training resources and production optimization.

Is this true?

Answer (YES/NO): NO